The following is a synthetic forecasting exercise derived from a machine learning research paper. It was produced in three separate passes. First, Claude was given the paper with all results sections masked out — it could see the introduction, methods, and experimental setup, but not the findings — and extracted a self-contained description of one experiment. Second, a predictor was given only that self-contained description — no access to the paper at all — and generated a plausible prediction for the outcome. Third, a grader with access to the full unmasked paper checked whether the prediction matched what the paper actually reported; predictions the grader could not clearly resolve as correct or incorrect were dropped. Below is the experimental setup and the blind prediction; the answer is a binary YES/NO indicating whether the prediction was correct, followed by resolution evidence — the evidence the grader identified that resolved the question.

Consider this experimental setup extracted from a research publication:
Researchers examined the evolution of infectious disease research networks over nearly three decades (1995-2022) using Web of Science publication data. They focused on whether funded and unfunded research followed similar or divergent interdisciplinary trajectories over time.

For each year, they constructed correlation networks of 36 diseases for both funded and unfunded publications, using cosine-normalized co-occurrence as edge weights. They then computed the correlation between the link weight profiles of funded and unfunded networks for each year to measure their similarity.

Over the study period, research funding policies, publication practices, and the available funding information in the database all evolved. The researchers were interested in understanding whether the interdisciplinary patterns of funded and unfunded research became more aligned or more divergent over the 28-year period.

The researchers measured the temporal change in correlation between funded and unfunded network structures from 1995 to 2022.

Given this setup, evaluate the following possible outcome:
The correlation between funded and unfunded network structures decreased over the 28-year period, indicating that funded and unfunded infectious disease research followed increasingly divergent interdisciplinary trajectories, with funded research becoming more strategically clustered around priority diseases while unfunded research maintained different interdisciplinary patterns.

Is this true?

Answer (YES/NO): NO